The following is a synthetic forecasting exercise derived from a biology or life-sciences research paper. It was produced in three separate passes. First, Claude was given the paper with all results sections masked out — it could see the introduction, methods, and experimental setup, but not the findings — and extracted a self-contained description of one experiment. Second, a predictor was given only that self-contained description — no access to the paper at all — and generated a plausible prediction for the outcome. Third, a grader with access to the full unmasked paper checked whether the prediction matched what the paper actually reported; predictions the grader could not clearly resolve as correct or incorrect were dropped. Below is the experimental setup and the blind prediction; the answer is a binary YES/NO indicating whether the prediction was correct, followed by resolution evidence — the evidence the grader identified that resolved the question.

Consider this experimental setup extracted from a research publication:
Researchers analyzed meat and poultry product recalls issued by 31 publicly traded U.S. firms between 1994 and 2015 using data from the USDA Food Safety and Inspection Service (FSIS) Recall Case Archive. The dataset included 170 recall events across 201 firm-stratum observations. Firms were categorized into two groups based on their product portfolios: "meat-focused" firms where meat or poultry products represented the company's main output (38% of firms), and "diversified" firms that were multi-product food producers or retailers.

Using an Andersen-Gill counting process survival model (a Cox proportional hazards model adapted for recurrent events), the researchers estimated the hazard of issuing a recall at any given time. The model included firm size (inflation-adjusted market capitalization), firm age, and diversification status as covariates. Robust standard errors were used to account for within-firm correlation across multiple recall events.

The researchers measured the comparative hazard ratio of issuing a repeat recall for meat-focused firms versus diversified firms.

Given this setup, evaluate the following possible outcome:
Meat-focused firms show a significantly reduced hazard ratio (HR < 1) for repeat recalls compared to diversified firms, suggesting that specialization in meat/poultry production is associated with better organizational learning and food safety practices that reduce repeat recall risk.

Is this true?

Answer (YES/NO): NO